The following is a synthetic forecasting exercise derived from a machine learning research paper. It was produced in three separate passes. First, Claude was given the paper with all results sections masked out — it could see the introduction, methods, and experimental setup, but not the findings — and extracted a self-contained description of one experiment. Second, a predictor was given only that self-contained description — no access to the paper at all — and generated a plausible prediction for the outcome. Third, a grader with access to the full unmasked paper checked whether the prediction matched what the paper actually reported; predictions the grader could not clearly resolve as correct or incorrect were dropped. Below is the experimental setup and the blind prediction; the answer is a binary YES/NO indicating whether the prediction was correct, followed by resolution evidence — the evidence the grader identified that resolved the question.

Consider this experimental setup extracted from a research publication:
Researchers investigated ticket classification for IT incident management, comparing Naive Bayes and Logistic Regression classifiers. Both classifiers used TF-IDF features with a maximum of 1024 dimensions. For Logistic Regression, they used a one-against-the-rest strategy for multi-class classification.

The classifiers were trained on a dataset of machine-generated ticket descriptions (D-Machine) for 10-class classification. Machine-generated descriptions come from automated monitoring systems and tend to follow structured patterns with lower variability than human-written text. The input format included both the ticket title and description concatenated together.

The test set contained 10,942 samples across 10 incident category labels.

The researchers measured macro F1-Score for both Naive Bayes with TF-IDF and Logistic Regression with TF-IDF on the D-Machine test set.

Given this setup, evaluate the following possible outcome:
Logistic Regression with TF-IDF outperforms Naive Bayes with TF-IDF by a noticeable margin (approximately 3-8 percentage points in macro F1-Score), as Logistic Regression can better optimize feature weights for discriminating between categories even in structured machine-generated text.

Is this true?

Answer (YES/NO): YES